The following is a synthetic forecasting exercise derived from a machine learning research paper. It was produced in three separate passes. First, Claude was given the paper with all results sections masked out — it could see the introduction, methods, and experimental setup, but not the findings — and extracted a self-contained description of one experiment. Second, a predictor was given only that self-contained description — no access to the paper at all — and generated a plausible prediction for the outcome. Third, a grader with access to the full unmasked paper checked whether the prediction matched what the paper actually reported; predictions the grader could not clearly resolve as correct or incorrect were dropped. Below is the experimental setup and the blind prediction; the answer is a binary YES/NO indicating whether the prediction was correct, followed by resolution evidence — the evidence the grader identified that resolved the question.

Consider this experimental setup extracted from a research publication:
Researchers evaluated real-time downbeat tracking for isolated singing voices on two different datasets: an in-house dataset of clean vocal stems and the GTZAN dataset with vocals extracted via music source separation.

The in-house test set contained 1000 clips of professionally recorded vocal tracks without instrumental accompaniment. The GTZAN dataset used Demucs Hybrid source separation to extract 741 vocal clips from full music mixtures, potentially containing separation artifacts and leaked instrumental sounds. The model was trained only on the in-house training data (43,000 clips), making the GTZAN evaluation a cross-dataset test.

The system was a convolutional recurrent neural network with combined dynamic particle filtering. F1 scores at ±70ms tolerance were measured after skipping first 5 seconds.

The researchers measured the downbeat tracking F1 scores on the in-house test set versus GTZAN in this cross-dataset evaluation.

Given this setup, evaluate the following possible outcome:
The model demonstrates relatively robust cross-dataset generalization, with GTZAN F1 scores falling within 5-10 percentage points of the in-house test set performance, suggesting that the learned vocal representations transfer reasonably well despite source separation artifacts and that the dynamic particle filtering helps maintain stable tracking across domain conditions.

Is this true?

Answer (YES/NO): NO